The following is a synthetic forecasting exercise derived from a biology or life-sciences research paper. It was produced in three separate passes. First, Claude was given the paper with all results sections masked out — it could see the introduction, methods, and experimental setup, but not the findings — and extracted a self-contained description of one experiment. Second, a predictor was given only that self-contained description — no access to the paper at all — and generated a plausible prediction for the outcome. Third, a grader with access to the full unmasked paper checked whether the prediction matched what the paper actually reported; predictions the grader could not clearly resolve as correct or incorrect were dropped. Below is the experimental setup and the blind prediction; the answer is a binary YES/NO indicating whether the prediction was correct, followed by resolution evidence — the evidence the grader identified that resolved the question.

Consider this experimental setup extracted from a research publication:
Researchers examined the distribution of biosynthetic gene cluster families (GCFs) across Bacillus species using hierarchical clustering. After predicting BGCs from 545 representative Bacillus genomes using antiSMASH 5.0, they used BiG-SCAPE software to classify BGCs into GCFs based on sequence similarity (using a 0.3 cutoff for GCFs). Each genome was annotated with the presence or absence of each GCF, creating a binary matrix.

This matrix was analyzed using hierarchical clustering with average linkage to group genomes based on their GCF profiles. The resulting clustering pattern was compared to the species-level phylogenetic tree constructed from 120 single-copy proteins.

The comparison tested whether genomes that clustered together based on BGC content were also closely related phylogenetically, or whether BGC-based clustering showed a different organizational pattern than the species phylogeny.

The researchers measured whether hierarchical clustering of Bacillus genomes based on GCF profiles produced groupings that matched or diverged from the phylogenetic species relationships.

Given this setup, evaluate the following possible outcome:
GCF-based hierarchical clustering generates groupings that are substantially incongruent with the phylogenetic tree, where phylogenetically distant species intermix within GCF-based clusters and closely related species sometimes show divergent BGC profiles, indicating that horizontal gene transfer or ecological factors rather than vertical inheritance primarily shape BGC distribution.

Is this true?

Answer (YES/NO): NO